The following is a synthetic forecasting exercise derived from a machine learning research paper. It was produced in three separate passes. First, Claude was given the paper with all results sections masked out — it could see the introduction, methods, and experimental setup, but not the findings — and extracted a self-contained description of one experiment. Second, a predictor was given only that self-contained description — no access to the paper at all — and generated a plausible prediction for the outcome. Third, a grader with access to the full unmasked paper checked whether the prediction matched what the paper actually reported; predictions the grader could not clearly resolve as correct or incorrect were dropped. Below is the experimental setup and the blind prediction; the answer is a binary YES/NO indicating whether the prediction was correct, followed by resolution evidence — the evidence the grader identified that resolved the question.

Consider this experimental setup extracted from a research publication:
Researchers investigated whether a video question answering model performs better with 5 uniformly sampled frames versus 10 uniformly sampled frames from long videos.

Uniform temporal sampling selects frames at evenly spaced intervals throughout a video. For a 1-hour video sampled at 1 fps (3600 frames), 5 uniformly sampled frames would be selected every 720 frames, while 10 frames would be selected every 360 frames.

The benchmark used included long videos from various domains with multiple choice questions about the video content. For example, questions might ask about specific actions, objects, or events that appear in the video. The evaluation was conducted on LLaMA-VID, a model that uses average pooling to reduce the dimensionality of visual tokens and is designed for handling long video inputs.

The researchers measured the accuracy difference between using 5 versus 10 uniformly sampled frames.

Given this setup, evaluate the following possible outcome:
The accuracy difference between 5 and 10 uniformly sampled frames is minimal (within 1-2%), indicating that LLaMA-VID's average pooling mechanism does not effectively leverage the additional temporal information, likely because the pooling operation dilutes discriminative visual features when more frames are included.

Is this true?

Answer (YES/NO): YES